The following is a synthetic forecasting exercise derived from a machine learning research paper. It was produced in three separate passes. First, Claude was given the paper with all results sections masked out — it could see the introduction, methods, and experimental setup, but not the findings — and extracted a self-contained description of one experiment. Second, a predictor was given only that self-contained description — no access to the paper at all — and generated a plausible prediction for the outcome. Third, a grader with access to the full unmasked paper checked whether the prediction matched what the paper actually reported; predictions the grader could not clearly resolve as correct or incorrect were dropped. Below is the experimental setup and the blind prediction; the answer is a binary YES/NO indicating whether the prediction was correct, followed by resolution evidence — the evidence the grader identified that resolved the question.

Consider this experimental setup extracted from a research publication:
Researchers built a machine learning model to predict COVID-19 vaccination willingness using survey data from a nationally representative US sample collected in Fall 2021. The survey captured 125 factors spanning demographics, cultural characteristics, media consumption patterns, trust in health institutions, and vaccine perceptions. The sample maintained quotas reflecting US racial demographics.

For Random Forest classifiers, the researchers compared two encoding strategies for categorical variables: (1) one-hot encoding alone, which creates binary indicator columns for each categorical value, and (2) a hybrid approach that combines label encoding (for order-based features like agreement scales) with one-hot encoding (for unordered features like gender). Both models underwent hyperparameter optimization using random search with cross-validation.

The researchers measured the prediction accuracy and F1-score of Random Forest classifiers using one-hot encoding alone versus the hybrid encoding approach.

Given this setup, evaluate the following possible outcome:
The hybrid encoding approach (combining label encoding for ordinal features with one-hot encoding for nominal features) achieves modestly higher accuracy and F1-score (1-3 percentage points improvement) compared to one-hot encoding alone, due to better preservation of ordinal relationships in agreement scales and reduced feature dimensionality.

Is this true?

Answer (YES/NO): YES